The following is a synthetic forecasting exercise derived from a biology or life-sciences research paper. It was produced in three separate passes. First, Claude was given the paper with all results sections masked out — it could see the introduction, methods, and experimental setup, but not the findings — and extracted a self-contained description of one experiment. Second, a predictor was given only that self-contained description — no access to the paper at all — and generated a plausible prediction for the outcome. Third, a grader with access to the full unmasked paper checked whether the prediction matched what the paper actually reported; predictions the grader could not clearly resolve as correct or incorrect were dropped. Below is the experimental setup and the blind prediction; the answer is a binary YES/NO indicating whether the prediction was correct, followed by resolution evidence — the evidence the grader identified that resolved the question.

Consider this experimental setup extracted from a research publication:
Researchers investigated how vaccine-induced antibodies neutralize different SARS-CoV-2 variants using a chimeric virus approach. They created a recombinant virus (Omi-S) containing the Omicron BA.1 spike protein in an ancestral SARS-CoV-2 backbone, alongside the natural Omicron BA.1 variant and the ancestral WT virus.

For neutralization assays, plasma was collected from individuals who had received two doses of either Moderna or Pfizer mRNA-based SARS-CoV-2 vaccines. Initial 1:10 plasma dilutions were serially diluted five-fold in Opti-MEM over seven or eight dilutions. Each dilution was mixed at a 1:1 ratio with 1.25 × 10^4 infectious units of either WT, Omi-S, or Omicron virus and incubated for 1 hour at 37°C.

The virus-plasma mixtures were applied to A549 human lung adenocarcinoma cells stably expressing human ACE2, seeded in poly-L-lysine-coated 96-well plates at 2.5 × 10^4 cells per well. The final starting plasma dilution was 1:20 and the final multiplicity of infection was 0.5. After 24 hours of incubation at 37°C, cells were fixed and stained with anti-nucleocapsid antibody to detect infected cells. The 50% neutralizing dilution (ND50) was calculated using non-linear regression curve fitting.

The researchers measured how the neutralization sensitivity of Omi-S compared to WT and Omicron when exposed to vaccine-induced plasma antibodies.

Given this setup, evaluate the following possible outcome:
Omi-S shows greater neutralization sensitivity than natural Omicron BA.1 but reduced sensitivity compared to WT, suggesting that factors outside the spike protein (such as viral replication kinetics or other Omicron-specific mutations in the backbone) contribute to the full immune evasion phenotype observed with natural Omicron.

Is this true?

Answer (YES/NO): NO